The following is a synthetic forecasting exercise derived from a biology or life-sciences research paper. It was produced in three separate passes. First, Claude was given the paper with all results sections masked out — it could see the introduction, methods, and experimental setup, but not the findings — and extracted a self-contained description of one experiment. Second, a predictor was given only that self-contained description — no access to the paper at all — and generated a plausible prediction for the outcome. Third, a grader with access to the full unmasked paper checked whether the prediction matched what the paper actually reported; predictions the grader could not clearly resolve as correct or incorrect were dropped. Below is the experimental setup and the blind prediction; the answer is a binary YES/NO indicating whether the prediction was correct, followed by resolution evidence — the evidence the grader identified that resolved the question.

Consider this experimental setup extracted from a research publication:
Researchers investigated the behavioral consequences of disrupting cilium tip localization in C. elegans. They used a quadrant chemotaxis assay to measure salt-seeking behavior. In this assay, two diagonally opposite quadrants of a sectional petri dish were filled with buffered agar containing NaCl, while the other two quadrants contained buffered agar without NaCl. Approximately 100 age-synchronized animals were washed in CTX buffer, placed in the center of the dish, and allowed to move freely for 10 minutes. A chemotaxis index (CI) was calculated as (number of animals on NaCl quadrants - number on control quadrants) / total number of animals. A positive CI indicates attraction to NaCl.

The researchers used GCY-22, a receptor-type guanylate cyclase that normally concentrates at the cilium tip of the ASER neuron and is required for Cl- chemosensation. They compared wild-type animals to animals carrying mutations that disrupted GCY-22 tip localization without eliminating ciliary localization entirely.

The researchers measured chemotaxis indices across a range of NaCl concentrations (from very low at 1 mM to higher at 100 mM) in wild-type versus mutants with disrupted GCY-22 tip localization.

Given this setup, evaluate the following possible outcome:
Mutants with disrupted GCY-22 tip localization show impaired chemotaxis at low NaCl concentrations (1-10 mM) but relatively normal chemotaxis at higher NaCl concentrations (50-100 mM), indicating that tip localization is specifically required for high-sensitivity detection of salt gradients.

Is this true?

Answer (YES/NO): NO